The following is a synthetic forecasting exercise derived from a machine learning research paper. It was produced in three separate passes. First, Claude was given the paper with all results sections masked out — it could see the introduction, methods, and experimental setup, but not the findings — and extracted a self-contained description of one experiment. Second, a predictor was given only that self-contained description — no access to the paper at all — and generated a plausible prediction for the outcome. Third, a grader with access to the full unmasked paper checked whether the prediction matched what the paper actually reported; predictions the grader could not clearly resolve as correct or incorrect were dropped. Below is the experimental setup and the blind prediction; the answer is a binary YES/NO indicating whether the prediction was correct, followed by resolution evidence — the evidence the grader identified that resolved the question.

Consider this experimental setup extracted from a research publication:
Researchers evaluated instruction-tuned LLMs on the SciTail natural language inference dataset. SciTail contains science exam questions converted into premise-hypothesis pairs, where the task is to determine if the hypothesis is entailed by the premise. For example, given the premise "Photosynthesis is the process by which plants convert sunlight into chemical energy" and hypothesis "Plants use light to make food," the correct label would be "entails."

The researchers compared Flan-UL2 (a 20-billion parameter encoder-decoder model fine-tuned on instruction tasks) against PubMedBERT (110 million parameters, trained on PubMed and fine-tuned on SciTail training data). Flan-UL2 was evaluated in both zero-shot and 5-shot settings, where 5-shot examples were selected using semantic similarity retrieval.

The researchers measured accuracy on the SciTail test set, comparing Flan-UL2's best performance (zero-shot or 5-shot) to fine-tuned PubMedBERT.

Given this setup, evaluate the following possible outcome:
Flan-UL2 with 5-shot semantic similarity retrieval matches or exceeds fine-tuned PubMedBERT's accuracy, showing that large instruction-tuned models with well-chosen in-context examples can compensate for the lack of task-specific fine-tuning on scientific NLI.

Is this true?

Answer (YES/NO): NO